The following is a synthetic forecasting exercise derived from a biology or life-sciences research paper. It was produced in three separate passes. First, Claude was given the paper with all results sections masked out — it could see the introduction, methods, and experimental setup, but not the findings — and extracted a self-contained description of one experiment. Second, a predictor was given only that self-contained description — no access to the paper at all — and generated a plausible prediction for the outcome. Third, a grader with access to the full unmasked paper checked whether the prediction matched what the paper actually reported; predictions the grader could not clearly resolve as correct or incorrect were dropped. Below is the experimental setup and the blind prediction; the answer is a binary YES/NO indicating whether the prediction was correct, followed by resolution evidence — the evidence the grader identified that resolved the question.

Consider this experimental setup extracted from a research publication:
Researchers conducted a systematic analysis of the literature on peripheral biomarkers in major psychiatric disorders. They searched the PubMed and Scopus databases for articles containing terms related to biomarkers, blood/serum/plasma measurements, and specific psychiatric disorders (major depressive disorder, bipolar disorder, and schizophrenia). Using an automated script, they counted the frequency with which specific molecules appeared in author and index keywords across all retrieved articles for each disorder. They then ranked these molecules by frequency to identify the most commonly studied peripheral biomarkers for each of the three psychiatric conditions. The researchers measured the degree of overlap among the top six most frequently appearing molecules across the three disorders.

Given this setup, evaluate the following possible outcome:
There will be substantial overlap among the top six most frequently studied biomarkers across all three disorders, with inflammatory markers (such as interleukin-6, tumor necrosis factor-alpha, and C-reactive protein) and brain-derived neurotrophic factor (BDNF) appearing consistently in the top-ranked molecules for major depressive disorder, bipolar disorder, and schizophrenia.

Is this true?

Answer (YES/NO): YES